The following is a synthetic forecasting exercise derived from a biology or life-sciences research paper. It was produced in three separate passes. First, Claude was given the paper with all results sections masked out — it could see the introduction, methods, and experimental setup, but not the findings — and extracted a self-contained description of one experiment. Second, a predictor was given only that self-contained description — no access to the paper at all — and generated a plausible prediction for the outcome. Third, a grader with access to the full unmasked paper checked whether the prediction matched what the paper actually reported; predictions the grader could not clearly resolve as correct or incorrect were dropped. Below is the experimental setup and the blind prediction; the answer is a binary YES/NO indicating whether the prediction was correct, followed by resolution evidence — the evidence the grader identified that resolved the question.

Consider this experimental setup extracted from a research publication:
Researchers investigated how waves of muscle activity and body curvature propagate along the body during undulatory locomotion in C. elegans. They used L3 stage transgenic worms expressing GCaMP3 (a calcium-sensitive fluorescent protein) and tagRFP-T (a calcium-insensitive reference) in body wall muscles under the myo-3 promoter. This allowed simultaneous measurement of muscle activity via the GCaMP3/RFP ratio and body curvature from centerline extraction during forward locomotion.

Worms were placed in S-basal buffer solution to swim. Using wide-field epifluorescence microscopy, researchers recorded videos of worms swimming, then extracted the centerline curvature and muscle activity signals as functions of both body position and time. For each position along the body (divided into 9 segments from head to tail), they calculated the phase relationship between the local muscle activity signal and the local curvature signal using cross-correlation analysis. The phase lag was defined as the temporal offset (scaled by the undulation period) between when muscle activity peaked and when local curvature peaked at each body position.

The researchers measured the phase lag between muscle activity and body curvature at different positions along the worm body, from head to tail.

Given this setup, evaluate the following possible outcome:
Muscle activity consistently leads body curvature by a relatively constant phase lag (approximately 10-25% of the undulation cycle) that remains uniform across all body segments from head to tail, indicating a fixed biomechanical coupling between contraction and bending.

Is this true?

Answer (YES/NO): NO